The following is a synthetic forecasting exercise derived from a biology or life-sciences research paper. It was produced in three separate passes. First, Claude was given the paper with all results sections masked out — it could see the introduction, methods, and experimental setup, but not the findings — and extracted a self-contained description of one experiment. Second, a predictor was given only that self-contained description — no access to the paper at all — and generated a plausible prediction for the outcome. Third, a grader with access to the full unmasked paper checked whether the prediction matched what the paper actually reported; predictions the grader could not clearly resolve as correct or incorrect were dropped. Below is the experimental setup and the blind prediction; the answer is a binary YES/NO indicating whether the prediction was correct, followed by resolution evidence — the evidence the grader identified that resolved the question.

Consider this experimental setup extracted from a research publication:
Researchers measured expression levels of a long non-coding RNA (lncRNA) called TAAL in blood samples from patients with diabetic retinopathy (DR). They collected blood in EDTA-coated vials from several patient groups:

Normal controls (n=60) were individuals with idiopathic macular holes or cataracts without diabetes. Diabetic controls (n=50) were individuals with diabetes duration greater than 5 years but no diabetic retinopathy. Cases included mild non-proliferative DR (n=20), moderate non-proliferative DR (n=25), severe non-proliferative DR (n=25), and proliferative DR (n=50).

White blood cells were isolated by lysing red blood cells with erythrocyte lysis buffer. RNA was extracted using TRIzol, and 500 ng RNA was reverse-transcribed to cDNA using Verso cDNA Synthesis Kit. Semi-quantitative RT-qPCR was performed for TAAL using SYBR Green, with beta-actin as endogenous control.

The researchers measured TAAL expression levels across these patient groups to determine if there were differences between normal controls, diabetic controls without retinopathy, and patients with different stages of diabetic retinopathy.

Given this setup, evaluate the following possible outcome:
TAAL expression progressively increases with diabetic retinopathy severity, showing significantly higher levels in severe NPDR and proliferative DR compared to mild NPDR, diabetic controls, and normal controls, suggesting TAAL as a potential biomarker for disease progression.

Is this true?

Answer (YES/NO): NO